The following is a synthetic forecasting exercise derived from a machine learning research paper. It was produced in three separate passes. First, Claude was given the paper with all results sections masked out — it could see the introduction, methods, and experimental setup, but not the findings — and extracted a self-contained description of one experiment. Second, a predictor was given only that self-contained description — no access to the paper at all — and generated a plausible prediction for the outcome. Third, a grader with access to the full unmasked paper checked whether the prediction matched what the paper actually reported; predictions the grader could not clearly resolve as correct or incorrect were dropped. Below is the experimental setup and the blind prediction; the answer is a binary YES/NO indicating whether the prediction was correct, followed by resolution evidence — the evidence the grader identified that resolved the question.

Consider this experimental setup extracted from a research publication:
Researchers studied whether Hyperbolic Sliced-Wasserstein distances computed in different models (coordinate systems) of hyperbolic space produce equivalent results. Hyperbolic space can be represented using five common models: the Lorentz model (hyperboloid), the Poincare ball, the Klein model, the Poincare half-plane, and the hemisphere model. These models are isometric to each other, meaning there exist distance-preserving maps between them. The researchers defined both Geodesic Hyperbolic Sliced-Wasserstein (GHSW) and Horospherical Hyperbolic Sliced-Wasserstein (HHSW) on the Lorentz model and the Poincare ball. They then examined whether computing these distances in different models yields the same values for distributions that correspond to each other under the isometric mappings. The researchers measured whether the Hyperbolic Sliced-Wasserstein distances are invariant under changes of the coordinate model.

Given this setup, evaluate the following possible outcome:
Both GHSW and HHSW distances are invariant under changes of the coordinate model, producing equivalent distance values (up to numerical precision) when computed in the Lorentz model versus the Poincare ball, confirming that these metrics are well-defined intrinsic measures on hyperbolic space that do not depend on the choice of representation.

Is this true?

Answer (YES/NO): YES